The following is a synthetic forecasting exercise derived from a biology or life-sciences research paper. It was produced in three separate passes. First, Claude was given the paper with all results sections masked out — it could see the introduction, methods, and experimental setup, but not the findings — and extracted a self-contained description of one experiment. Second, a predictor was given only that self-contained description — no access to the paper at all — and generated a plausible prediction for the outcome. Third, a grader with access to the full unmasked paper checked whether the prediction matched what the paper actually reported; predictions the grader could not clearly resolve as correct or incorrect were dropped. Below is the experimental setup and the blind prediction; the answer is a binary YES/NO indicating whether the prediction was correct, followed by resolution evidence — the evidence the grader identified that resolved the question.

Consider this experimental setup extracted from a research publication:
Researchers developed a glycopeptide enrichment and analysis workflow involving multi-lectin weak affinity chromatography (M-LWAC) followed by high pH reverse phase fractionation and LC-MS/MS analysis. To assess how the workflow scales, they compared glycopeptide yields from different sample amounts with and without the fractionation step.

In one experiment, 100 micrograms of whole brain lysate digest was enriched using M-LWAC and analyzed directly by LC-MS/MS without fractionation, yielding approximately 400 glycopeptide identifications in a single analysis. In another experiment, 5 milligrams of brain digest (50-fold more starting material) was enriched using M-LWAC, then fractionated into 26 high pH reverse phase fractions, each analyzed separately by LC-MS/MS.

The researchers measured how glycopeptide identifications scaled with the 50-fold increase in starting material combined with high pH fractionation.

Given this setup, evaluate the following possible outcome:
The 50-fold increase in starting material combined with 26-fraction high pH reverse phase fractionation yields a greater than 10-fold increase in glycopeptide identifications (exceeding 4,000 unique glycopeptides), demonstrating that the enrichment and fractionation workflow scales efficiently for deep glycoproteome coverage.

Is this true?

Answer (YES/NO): NO